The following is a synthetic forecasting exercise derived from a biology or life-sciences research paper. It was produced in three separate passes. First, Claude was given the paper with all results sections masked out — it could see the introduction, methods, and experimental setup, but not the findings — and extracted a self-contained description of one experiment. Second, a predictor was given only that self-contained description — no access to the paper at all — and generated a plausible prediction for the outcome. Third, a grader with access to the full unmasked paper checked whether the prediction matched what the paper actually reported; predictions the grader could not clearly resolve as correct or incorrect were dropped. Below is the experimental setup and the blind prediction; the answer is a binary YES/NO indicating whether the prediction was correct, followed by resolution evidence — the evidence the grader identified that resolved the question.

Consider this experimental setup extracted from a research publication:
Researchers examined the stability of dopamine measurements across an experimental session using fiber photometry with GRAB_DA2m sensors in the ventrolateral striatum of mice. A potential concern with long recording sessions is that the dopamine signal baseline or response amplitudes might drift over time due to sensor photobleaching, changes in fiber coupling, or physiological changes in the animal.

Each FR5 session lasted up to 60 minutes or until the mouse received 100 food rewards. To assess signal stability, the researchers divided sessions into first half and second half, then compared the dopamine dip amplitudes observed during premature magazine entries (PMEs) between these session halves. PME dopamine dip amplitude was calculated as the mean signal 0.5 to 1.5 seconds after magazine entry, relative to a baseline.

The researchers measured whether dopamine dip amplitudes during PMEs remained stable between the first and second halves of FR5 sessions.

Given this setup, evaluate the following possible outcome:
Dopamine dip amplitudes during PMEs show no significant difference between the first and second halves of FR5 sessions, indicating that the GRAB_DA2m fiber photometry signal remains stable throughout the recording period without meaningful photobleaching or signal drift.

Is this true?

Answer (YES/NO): YES